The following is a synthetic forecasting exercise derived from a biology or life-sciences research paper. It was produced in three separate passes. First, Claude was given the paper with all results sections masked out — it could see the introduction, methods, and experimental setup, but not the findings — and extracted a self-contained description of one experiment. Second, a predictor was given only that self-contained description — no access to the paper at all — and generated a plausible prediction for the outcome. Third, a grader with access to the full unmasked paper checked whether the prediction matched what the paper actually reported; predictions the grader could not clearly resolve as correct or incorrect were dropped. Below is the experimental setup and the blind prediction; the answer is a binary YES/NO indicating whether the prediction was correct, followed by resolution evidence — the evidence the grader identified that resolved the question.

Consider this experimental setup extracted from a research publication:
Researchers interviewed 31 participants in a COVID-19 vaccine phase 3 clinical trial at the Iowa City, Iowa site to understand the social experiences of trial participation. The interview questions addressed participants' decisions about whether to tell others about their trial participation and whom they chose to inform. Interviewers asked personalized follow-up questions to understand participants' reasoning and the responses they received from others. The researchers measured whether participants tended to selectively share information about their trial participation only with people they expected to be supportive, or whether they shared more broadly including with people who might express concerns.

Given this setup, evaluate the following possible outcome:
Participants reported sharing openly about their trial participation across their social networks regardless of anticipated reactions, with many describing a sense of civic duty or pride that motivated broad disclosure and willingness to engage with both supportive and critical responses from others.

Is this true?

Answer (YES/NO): YES